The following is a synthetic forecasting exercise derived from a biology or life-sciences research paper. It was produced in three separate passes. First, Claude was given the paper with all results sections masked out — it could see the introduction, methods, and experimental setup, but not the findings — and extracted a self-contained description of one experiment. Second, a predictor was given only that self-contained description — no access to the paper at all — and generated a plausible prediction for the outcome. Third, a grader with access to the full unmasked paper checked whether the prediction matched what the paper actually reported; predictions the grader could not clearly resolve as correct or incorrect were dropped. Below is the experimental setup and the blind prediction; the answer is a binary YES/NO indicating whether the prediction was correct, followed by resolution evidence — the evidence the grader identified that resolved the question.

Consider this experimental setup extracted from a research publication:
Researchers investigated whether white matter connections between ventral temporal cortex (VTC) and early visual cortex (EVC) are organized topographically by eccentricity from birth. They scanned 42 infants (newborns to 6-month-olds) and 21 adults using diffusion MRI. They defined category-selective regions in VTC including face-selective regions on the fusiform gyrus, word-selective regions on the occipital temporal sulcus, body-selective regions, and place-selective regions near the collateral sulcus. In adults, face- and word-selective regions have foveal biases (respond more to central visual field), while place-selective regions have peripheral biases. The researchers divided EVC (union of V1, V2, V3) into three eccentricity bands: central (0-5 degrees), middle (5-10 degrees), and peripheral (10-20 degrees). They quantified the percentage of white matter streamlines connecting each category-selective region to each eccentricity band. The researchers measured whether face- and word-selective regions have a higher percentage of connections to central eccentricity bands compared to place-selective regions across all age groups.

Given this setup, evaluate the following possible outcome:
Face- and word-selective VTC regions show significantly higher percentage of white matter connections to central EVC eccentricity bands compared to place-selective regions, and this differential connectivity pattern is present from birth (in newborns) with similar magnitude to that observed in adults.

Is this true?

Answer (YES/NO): YES